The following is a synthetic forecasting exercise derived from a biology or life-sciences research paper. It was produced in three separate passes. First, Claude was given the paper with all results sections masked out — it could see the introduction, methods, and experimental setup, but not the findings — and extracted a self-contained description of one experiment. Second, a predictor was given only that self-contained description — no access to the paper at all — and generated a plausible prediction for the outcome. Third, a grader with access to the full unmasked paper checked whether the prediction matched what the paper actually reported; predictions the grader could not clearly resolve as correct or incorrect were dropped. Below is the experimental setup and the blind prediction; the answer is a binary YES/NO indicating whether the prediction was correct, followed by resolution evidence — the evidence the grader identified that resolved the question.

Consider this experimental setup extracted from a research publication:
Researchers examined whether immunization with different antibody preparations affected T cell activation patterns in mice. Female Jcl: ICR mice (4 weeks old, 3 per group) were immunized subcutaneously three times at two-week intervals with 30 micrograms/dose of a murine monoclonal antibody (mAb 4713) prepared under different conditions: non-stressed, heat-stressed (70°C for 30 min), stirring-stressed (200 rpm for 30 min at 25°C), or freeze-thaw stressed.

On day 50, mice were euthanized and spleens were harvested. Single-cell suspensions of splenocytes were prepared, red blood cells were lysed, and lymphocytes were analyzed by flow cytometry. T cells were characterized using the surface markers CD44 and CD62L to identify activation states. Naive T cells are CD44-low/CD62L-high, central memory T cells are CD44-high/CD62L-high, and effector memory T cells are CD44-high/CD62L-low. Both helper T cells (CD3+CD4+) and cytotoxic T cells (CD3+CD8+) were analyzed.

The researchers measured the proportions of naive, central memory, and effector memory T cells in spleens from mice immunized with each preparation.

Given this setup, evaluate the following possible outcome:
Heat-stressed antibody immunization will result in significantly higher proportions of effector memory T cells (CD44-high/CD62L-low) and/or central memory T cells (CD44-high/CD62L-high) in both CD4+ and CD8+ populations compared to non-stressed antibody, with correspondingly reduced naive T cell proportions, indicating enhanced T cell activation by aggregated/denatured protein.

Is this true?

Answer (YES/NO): NO